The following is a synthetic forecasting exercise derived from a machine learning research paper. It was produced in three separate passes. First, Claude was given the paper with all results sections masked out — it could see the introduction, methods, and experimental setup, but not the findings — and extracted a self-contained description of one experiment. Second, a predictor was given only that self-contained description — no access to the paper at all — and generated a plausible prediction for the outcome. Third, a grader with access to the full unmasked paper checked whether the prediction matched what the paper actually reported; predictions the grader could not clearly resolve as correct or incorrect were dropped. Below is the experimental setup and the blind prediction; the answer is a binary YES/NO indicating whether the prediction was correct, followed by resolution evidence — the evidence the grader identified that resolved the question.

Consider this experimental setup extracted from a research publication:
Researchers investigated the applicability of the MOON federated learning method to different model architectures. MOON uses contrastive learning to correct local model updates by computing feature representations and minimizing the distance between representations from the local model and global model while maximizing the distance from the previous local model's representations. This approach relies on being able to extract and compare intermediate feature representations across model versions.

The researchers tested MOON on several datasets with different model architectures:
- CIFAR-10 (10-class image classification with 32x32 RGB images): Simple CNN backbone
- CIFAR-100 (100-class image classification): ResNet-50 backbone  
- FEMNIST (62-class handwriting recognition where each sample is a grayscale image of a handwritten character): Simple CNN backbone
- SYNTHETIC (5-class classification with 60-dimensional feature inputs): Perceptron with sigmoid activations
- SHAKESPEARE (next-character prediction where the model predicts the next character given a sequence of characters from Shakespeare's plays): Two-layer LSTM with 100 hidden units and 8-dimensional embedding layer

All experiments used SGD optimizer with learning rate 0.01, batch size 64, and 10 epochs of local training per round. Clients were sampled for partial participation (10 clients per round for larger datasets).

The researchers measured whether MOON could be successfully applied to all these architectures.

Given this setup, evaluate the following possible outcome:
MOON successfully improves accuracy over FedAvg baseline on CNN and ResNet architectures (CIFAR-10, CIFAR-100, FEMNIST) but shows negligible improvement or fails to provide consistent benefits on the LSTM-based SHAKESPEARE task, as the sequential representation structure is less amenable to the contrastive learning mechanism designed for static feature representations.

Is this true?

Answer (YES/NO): YES